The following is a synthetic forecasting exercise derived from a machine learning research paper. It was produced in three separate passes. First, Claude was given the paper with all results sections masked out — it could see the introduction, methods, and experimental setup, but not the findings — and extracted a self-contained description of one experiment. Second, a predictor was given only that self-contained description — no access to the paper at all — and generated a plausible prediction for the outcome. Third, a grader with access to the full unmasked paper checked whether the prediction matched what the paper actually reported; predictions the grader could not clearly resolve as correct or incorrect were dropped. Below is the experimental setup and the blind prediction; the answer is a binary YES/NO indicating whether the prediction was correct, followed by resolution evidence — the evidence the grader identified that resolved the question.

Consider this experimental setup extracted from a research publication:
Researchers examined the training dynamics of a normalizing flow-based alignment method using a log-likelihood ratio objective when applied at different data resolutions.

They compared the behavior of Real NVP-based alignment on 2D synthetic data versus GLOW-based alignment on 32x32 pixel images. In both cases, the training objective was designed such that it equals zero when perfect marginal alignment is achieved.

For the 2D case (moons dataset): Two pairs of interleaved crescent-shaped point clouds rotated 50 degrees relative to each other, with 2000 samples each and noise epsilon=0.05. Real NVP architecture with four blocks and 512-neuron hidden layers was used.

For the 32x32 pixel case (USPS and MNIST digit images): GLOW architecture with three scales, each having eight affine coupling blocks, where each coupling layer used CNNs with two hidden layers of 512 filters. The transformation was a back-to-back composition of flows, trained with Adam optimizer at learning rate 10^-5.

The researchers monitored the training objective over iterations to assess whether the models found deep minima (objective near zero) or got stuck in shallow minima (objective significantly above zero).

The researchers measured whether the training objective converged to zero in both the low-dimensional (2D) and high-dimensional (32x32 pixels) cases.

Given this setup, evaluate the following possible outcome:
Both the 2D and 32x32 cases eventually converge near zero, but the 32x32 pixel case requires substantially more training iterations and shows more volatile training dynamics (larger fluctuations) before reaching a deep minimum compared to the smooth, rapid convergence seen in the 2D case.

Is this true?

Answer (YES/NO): NO